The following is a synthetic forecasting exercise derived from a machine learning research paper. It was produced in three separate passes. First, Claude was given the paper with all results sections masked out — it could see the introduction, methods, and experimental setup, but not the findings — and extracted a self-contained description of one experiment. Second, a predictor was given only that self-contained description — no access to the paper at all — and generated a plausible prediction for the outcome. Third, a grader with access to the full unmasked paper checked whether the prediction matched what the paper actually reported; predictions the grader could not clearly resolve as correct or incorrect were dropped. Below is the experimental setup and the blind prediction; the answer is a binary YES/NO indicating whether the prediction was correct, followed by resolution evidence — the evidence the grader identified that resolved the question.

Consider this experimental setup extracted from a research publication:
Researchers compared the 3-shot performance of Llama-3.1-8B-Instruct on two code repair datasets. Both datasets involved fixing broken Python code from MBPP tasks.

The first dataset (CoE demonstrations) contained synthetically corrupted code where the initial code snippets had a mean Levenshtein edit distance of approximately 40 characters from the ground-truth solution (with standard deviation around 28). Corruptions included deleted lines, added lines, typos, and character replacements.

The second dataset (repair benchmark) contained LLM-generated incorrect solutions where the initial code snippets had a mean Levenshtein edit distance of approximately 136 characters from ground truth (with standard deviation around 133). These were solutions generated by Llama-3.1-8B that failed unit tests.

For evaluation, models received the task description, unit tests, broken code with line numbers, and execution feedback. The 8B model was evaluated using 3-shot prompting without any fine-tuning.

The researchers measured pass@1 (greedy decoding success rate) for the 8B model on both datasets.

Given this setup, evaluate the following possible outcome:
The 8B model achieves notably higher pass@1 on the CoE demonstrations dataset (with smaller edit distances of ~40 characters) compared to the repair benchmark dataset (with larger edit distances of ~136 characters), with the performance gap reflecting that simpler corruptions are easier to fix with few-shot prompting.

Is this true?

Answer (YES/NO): YES